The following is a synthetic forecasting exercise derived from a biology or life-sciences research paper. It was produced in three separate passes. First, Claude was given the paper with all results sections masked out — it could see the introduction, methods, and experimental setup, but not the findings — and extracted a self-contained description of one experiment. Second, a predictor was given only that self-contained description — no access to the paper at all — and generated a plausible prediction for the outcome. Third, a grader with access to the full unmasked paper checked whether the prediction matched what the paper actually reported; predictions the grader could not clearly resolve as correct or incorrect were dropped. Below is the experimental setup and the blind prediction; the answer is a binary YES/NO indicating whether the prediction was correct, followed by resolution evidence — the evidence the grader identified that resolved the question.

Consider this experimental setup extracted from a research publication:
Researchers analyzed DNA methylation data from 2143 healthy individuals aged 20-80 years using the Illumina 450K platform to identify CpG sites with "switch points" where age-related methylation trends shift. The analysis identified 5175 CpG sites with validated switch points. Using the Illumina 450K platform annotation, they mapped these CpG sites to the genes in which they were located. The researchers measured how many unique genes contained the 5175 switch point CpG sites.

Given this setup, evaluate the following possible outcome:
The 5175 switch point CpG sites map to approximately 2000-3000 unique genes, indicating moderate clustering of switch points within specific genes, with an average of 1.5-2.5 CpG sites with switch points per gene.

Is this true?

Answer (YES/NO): YES